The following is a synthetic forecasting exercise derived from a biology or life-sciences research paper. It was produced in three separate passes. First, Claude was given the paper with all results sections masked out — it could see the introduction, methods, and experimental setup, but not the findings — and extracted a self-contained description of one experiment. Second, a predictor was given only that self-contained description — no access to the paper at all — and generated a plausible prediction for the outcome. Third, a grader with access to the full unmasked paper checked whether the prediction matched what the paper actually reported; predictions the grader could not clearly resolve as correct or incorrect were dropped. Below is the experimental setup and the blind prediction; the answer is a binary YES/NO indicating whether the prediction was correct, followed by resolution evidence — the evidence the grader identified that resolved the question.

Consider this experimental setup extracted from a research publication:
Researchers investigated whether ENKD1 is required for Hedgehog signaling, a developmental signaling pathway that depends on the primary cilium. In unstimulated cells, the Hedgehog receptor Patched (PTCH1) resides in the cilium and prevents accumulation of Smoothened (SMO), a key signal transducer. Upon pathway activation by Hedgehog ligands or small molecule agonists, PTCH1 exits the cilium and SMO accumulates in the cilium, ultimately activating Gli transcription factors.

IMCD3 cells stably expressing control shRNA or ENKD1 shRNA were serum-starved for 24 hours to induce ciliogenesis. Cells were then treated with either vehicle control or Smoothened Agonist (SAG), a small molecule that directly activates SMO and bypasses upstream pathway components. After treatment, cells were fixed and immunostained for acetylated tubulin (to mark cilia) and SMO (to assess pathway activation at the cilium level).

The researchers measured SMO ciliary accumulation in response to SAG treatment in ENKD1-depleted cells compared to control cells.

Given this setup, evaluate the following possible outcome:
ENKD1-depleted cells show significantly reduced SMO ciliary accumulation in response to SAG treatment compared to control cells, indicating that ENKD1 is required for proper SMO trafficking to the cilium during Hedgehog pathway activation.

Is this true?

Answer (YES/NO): YES